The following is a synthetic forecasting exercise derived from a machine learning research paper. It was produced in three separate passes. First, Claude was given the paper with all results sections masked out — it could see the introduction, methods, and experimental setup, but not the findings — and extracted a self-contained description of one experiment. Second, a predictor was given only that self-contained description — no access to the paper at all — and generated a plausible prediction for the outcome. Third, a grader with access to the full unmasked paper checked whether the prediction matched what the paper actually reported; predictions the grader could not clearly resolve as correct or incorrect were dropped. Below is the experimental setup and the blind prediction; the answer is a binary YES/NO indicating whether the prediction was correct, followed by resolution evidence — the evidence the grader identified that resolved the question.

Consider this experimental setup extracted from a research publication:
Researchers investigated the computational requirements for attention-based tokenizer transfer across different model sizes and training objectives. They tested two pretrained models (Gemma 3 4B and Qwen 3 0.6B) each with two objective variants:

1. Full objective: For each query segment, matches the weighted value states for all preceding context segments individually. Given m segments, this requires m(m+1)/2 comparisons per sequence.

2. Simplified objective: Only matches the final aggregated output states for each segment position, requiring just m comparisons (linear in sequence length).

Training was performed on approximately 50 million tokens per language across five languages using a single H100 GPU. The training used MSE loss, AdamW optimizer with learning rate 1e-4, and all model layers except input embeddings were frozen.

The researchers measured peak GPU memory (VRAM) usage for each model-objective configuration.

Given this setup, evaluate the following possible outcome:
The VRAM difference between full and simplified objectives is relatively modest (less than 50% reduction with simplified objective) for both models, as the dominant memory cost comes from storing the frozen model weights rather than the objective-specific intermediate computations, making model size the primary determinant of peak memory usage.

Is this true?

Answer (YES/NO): NO